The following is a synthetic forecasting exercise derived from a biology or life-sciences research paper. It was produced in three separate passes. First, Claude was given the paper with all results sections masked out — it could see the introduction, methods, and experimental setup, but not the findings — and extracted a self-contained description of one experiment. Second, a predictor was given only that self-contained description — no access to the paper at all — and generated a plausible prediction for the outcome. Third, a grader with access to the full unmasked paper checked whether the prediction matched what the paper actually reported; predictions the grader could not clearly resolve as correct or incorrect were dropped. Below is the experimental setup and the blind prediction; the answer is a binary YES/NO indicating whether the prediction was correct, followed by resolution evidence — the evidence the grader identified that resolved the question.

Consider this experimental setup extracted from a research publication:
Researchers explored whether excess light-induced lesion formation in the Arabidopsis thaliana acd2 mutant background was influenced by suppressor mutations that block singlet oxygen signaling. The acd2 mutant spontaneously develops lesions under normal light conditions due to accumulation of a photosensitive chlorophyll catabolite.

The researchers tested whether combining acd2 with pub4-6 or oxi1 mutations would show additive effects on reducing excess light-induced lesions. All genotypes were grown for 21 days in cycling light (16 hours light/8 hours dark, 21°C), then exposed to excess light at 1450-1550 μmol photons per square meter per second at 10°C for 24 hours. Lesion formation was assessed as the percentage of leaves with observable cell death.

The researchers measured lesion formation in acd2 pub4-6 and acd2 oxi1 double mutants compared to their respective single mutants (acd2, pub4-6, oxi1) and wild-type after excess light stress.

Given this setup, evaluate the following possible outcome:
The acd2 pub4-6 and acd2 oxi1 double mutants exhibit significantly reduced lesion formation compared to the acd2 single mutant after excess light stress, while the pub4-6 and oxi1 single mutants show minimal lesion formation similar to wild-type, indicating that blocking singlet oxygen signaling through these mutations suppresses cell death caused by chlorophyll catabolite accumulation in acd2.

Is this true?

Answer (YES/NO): NO